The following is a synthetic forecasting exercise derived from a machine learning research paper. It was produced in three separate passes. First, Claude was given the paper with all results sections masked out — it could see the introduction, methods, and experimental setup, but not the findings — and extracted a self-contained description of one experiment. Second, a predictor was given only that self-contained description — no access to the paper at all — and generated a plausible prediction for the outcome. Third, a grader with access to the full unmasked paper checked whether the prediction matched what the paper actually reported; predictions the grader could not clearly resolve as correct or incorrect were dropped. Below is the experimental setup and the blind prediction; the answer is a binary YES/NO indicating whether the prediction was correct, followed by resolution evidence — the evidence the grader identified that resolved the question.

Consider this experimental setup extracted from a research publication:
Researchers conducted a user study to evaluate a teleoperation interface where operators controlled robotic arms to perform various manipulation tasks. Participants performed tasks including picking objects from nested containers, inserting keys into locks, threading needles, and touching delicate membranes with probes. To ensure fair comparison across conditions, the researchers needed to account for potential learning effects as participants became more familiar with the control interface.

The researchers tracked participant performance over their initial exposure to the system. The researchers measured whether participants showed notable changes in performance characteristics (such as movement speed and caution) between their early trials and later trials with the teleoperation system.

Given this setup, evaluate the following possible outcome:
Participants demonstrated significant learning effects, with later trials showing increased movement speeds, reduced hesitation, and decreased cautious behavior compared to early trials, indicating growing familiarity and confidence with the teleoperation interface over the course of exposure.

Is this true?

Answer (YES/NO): YES